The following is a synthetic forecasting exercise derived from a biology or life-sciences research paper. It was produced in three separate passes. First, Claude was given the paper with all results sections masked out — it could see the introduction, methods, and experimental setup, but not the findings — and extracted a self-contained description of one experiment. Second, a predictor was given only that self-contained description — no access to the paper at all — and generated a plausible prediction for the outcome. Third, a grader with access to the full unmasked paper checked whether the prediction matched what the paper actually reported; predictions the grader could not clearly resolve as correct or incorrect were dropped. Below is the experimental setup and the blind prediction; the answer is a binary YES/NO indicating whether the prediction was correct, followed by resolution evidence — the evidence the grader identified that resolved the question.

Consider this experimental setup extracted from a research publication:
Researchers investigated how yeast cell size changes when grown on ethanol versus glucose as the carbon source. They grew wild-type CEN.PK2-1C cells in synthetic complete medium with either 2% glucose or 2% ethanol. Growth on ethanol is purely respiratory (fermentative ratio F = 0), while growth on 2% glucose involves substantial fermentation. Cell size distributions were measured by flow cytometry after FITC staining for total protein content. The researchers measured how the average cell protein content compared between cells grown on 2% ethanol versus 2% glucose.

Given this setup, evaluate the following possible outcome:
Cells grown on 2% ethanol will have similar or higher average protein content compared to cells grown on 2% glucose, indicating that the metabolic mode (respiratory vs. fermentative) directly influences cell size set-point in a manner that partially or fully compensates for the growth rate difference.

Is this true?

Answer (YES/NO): NO